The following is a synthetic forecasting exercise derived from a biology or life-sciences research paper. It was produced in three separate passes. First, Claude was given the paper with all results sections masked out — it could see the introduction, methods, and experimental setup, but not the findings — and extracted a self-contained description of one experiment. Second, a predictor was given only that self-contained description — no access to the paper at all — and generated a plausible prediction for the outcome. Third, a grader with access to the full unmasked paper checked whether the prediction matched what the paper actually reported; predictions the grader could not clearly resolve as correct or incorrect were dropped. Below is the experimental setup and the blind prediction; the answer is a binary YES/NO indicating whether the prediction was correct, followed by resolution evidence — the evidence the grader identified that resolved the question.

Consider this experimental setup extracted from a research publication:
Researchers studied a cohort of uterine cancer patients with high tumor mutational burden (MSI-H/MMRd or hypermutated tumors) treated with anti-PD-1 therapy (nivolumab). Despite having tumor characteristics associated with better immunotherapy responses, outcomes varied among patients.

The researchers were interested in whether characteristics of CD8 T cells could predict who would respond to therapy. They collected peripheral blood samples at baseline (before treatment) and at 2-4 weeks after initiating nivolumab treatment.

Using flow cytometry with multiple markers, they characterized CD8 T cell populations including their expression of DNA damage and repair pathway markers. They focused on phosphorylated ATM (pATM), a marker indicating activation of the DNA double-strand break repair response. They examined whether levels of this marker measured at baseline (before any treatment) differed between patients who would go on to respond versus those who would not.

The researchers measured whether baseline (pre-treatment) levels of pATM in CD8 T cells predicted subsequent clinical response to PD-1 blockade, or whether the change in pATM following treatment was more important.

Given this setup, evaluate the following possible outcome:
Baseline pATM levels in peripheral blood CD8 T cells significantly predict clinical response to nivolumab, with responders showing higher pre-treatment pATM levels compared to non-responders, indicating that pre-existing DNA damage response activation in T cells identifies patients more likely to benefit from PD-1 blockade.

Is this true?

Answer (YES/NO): NO